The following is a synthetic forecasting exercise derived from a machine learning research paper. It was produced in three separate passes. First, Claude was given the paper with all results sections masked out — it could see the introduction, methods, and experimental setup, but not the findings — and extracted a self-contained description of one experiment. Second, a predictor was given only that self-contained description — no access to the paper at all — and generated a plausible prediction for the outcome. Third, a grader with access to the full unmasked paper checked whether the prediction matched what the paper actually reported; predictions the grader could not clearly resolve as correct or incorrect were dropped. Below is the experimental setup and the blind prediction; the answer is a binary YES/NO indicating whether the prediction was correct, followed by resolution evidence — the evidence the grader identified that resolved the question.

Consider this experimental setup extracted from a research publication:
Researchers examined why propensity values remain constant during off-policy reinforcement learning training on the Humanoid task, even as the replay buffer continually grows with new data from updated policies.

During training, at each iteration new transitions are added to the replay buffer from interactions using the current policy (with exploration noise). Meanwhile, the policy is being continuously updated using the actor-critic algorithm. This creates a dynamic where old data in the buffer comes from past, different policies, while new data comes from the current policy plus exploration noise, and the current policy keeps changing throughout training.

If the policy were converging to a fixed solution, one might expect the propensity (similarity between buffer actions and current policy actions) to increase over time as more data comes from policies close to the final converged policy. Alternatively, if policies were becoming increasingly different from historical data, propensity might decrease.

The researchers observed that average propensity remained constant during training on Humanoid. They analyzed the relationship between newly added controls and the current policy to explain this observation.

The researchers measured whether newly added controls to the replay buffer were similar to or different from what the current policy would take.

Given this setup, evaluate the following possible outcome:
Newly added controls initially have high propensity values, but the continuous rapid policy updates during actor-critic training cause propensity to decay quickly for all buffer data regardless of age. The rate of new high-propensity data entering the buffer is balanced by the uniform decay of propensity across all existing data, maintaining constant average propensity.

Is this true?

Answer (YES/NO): NO